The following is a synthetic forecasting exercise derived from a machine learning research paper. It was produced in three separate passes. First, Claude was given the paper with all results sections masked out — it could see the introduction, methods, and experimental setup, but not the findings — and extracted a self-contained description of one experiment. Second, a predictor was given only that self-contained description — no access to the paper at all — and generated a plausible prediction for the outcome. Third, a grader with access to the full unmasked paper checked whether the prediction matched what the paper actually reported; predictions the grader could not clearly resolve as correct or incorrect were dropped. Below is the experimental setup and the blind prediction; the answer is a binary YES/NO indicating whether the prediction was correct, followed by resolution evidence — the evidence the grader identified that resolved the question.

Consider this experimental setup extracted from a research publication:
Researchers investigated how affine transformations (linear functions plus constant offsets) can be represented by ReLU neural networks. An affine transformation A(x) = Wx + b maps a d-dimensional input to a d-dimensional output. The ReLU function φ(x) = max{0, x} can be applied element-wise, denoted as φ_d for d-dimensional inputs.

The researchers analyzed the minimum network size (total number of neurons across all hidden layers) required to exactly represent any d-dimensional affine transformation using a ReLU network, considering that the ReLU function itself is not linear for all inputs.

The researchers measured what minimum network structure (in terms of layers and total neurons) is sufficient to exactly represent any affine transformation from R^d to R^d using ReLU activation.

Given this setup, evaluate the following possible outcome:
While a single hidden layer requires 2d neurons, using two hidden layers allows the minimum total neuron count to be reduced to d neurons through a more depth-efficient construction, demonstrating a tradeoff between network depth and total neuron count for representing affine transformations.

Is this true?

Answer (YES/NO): NO